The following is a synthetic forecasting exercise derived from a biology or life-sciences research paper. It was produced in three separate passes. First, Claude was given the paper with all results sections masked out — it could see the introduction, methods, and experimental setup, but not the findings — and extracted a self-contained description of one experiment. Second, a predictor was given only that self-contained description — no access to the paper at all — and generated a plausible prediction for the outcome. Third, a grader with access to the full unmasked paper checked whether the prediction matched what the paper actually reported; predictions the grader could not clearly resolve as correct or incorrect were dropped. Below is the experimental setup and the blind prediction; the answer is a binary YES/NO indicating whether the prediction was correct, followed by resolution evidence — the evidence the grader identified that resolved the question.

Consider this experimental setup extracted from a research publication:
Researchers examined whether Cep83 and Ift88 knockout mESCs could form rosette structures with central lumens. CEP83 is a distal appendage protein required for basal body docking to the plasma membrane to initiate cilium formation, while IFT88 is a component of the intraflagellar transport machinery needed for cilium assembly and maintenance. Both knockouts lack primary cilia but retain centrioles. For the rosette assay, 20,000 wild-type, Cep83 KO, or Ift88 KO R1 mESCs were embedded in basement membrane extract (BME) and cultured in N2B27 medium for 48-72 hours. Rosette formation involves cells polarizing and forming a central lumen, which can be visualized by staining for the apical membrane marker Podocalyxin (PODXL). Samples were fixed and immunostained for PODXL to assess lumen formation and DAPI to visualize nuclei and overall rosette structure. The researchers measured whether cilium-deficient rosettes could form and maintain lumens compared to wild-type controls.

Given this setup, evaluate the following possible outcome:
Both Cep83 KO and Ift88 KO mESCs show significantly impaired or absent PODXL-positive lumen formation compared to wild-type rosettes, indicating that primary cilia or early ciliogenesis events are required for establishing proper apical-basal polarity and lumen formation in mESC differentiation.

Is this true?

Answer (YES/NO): NO